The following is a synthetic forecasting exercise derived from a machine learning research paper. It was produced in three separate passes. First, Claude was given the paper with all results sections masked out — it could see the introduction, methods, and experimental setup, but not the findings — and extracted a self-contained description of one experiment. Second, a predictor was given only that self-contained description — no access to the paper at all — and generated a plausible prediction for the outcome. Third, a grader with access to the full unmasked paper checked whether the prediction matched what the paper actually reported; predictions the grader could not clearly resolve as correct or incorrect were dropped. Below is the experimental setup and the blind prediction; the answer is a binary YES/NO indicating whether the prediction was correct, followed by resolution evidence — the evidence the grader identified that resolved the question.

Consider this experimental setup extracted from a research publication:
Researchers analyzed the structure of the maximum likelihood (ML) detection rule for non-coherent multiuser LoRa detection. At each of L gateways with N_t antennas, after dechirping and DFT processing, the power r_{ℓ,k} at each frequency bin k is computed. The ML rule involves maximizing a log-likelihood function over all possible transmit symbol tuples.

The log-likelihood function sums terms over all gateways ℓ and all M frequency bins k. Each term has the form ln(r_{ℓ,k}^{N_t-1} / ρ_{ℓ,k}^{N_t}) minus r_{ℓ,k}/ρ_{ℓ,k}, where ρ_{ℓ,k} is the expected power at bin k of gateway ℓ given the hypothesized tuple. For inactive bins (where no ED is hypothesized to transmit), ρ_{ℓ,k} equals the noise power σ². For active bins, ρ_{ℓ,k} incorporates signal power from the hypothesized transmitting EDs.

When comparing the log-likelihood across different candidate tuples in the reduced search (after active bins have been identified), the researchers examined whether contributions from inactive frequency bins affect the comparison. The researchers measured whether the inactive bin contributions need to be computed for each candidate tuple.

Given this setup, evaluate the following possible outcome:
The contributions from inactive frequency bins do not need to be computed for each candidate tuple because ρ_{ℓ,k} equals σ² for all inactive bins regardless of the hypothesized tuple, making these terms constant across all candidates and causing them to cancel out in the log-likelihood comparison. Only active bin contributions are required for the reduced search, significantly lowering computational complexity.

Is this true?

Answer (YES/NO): YES